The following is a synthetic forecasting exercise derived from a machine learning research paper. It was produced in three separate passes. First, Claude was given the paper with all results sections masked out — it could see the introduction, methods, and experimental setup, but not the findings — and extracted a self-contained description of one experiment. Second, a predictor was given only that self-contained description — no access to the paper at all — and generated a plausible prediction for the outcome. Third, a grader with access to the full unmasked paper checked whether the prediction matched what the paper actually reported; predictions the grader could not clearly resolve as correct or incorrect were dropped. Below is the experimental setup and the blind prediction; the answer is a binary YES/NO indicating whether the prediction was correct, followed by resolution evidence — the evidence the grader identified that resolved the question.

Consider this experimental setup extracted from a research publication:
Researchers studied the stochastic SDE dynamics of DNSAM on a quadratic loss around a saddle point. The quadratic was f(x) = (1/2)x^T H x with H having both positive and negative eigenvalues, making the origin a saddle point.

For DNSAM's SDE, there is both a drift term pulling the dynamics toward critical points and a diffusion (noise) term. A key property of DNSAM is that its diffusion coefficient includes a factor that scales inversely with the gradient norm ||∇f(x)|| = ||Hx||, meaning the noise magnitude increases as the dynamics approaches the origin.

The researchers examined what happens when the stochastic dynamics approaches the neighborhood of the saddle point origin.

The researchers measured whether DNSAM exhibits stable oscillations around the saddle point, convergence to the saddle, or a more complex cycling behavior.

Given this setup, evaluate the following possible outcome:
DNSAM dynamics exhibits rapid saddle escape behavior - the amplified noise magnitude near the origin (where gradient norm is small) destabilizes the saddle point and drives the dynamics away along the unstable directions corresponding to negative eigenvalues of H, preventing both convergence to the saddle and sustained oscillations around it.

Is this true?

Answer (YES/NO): NO